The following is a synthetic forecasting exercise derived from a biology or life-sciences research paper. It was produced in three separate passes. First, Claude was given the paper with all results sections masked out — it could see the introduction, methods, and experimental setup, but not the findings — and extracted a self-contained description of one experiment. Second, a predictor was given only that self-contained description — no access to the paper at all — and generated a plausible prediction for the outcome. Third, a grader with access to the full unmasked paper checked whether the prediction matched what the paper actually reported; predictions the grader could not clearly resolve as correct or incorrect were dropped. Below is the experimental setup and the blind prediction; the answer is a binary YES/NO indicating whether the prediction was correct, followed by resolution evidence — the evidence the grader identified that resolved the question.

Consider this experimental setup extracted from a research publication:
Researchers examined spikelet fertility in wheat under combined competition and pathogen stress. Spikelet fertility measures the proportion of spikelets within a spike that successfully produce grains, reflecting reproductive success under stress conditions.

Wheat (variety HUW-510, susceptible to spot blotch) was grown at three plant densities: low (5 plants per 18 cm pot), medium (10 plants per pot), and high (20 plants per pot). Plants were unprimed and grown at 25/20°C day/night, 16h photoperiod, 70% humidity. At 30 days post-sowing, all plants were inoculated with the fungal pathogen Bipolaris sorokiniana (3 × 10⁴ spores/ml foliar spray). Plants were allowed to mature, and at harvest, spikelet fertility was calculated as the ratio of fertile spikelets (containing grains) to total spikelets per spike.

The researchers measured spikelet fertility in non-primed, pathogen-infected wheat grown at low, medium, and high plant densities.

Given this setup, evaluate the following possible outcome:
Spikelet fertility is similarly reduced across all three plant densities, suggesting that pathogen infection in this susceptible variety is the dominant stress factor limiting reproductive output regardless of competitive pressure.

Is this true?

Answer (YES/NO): NO